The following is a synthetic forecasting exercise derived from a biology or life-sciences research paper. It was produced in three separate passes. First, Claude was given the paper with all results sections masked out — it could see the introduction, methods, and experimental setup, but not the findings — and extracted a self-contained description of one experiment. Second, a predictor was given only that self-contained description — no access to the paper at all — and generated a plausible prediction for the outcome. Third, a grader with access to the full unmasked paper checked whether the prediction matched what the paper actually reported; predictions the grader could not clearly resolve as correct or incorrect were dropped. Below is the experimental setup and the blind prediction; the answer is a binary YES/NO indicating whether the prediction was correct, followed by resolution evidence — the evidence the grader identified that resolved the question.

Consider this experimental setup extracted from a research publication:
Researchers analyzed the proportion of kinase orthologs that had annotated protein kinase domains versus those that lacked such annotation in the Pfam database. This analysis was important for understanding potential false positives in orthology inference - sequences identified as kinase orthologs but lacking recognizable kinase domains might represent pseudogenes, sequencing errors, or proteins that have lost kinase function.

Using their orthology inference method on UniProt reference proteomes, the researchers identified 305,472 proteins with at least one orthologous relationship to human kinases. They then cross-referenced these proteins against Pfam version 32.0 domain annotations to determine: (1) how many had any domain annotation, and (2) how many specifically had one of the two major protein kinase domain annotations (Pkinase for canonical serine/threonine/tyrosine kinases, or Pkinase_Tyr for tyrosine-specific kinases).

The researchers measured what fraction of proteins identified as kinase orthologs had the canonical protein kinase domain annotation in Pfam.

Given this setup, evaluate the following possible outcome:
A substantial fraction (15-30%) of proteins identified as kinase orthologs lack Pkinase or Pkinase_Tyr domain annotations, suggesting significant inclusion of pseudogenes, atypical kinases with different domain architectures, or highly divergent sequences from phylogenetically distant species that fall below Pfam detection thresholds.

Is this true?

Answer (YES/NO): NO